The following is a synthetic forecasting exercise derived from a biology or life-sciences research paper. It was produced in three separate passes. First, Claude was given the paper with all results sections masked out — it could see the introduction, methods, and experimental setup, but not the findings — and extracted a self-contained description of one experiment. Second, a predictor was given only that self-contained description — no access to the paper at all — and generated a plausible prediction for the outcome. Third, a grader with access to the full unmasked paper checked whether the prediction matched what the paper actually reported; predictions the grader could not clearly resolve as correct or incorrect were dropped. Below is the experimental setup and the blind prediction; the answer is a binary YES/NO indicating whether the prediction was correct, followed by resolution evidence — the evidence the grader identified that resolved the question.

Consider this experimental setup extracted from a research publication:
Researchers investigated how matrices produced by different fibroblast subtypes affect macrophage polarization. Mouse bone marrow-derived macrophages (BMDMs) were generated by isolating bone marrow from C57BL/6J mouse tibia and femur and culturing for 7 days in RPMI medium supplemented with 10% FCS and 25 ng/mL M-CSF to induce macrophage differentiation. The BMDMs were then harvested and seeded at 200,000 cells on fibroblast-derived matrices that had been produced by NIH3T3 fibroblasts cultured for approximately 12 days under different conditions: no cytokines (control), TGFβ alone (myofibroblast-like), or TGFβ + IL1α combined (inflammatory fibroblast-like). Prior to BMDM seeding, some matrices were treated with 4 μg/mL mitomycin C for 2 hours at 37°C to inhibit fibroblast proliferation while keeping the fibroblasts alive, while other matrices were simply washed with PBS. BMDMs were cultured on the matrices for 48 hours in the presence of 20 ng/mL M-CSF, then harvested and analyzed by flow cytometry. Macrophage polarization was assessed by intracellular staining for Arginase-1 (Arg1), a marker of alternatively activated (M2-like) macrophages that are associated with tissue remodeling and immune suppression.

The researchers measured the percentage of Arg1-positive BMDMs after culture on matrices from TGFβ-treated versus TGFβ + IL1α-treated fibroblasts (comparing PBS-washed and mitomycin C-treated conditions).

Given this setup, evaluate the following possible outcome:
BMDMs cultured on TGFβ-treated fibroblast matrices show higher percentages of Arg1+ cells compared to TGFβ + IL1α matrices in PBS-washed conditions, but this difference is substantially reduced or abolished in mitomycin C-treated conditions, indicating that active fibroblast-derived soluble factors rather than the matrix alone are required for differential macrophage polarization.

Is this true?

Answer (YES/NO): NO